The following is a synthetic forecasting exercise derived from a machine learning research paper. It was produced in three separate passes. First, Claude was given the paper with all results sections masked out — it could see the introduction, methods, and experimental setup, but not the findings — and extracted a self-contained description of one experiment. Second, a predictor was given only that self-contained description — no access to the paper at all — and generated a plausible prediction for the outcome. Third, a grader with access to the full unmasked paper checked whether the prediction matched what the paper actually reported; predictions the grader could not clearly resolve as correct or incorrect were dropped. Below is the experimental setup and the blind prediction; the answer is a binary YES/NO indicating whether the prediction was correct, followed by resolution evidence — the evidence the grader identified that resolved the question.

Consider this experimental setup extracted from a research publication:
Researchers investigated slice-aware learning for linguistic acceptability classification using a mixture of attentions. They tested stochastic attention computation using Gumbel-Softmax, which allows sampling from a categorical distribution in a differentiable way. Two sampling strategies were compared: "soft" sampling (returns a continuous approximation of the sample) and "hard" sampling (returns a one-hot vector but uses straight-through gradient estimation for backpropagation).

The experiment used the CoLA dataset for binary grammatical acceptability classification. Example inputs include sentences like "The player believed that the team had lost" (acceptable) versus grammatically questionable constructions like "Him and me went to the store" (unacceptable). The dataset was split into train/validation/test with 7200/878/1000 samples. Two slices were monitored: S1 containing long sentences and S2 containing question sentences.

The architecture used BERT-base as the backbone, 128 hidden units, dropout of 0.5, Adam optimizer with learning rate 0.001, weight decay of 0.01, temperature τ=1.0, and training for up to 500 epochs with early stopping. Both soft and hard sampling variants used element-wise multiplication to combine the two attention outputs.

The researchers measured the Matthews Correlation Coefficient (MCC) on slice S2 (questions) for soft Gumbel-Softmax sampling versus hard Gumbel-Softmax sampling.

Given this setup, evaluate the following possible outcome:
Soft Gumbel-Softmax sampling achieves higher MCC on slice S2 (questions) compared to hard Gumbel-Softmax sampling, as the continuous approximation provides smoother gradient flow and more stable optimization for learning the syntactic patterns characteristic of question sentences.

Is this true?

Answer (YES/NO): NO